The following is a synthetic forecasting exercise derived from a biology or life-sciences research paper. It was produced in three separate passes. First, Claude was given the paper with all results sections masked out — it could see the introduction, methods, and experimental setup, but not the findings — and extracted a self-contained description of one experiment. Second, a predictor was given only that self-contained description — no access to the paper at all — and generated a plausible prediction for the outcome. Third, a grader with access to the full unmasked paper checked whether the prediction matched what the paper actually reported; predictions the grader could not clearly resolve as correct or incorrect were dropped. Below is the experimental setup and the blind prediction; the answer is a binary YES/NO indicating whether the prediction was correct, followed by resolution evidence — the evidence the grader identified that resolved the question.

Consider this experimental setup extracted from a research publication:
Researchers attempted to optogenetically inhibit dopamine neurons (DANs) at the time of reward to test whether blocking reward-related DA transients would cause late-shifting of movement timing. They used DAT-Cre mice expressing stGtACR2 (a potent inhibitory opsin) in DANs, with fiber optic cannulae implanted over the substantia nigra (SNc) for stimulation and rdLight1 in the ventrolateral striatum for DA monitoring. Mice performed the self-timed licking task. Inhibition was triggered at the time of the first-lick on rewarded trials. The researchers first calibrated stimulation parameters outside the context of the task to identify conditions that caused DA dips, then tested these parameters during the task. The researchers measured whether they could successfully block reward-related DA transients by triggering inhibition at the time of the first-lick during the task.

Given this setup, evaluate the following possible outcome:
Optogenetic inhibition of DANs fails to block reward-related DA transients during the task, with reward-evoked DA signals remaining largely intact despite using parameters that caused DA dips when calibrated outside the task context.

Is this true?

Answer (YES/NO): YES